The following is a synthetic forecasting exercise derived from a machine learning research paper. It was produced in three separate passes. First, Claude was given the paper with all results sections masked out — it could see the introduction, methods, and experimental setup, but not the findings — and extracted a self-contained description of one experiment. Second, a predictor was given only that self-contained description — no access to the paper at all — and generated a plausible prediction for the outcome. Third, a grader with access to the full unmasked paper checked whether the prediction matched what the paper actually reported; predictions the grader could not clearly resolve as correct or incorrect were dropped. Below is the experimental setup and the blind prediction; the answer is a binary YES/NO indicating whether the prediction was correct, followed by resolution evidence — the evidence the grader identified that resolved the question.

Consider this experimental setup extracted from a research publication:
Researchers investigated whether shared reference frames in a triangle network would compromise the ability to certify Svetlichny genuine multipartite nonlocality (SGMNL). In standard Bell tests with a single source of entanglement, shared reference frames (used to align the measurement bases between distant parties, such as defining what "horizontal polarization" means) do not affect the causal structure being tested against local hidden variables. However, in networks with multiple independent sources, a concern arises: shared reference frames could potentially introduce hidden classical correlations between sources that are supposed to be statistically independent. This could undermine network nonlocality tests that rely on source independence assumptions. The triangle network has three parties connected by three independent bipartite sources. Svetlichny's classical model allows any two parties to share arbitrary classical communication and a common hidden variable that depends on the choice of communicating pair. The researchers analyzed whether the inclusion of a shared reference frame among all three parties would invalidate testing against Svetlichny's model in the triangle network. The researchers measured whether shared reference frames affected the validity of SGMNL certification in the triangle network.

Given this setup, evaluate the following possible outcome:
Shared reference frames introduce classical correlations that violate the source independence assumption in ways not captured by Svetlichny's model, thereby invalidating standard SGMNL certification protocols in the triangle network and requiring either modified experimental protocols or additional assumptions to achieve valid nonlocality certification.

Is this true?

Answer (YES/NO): NO